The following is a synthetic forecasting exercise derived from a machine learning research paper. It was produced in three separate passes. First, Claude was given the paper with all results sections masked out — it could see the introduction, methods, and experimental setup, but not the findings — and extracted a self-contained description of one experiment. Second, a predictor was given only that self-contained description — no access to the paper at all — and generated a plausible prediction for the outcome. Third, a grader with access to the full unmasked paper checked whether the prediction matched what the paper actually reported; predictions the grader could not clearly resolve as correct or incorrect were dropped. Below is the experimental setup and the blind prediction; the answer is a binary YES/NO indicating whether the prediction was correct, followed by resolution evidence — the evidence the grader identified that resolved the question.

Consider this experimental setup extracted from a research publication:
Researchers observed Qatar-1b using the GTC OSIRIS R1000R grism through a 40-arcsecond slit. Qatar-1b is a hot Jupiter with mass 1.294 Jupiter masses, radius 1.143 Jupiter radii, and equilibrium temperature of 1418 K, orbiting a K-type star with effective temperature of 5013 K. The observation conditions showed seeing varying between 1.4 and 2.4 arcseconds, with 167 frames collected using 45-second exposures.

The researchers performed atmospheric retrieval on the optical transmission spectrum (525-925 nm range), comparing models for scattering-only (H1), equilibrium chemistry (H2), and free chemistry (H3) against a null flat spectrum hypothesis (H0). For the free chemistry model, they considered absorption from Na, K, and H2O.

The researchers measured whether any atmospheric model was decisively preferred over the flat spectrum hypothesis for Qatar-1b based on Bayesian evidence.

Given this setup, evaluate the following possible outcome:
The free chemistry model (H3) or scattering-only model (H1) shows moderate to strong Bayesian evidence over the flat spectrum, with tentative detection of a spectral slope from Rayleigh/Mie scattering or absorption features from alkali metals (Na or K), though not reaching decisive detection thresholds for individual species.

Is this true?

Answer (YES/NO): NO